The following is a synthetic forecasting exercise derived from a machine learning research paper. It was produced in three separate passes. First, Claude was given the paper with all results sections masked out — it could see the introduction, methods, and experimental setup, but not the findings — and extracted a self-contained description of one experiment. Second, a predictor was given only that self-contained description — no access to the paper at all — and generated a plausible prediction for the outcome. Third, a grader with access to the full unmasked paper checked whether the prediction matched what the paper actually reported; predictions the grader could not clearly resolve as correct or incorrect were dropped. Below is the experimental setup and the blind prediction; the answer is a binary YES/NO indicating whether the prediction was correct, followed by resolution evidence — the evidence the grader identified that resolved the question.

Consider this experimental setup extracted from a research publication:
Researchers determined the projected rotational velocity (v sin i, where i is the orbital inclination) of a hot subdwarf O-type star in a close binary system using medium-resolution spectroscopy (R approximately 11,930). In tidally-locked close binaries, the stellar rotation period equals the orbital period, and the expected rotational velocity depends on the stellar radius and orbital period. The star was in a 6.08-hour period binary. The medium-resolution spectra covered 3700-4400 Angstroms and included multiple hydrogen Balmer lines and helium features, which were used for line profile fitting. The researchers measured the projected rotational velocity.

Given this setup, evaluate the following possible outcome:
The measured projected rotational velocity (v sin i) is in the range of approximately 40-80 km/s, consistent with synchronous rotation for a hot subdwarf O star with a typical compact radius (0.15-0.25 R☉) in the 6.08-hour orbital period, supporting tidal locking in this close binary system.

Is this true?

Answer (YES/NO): NO